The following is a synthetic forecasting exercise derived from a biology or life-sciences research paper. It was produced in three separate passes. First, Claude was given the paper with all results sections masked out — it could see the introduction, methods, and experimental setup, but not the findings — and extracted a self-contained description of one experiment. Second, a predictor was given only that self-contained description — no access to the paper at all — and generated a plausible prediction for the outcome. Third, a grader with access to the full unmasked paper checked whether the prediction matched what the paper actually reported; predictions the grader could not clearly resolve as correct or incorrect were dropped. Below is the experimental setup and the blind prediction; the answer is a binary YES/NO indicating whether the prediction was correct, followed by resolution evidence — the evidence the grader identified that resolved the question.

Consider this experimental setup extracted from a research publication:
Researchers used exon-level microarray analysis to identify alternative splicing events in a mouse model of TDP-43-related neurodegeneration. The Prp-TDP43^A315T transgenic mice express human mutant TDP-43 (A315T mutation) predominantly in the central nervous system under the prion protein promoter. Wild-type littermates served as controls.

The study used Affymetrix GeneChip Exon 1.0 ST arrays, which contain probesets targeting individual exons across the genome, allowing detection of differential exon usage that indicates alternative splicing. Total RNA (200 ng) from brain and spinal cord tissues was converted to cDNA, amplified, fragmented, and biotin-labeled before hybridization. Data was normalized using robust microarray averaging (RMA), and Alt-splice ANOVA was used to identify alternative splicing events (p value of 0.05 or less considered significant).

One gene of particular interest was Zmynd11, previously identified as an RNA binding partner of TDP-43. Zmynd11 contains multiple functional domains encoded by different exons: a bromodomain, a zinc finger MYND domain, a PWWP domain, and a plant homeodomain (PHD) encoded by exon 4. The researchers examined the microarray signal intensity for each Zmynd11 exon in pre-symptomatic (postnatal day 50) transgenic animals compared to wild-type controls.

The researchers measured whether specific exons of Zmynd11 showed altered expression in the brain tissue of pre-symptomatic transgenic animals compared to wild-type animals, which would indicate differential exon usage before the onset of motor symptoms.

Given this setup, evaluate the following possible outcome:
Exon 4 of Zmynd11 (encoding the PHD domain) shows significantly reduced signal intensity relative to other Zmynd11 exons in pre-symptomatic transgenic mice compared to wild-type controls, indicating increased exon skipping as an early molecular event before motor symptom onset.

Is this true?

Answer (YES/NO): YES